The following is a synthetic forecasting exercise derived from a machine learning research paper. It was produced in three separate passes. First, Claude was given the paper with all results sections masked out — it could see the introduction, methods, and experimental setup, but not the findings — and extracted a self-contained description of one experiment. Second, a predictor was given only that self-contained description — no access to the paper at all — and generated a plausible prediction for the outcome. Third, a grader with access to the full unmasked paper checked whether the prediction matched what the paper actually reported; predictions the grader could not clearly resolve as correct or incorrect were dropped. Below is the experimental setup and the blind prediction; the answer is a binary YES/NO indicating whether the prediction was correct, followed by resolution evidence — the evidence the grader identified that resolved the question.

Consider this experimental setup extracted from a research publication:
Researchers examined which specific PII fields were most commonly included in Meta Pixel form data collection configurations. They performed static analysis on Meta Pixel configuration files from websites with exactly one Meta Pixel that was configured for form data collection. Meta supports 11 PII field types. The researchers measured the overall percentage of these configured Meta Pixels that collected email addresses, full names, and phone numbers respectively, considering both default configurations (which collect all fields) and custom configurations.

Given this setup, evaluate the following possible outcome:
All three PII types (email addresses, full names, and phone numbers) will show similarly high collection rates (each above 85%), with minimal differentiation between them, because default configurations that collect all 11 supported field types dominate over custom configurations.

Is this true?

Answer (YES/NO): YES